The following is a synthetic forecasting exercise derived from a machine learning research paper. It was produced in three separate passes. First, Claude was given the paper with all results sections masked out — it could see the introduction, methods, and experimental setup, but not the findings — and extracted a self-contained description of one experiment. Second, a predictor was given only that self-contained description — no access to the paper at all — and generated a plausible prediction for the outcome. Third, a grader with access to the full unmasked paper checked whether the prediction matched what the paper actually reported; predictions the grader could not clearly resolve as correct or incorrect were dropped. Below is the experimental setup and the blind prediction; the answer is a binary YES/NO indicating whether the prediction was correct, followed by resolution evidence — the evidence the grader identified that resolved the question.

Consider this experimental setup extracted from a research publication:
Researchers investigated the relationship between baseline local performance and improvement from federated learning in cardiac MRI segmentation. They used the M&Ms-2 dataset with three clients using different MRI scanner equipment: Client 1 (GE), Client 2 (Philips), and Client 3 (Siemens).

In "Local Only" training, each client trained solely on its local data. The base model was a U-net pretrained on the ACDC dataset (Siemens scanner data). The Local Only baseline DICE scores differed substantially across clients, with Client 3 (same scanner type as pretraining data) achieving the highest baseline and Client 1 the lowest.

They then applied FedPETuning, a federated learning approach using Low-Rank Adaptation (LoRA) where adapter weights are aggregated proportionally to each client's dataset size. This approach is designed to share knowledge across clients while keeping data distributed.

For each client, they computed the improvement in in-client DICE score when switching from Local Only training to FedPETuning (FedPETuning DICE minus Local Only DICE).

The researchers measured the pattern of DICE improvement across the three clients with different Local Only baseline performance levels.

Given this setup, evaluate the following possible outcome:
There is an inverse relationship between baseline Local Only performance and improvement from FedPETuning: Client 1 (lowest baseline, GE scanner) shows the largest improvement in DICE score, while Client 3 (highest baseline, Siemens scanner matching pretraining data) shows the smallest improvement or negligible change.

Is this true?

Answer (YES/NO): NO